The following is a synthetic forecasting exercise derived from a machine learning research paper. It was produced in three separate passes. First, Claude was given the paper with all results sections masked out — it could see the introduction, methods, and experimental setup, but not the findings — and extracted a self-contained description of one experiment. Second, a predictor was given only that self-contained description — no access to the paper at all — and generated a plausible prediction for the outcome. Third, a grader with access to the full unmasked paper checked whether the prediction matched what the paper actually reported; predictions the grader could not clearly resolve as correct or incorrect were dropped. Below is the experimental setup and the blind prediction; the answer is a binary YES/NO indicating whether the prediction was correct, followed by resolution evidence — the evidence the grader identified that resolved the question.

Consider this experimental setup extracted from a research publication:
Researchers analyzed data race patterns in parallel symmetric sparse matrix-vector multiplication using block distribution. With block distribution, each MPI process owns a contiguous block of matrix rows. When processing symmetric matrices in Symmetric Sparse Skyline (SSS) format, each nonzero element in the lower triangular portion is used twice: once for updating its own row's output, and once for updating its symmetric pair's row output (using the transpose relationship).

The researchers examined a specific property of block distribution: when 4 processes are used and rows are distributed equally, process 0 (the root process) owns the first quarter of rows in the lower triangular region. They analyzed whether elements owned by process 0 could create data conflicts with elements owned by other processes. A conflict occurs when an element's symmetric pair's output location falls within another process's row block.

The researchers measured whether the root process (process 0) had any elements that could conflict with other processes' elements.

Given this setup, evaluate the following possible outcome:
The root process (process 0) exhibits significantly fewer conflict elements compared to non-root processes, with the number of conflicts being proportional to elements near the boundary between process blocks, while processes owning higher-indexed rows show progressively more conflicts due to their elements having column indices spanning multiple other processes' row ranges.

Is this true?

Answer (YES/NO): NO